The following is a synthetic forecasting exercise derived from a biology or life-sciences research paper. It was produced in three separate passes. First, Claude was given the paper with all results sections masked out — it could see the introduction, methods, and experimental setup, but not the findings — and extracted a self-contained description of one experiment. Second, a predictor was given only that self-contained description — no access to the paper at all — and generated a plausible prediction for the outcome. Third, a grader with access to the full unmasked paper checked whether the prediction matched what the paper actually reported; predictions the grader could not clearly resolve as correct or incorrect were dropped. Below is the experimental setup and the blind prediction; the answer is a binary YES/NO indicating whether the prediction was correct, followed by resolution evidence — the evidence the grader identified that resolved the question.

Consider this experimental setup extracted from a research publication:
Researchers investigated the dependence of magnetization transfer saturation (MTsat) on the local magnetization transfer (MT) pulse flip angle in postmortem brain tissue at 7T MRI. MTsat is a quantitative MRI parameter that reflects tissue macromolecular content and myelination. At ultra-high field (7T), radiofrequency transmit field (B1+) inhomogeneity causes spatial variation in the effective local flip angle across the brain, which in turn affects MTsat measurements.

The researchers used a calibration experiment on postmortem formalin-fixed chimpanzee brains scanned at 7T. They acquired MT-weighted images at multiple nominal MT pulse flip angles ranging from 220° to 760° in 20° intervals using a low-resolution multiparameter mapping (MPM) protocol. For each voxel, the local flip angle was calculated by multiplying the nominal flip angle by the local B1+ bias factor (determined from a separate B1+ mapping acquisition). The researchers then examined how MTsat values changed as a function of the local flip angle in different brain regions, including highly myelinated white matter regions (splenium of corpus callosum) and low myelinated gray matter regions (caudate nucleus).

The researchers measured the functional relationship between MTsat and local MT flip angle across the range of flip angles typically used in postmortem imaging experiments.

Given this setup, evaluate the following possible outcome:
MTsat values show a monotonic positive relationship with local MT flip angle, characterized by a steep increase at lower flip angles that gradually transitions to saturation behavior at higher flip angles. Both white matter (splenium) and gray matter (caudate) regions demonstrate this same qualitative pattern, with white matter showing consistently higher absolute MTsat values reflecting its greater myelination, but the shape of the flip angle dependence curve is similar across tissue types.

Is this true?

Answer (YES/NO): NO